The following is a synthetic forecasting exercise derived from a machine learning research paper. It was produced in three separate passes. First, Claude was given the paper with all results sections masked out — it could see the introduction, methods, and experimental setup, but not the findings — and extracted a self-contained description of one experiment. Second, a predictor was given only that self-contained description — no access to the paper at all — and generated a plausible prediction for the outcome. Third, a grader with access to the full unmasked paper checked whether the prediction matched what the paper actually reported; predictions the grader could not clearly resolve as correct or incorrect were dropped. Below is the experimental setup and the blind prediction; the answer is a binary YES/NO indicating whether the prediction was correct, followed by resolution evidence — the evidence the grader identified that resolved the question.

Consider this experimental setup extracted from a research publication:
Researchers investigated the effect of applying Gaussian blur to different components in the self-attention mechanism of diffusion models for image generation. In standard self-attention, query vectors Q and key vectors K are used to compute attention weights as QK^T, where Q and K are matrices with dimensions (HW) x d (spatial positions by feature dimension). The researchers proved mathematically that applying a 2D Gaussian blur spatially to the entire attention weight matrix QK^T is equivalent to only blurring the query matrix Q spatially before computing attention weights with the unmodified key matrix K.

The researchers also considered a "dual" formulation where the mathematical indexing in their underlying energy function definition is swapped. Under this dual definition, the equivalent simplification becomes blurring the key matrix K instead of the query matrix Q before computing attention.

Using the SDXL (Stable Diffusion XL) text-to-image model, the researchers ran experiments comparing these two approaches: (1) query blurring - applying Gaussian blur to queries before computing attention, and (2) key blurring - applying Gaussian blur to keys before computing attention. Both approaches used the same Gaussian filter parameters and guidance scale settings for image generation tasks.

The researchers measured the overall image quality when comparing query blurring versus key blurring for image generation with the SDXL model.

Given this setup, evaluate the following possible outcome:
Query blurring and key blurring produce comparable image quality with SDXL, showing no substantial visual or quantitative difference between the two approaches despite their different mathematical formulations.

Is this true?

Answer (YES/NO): YES